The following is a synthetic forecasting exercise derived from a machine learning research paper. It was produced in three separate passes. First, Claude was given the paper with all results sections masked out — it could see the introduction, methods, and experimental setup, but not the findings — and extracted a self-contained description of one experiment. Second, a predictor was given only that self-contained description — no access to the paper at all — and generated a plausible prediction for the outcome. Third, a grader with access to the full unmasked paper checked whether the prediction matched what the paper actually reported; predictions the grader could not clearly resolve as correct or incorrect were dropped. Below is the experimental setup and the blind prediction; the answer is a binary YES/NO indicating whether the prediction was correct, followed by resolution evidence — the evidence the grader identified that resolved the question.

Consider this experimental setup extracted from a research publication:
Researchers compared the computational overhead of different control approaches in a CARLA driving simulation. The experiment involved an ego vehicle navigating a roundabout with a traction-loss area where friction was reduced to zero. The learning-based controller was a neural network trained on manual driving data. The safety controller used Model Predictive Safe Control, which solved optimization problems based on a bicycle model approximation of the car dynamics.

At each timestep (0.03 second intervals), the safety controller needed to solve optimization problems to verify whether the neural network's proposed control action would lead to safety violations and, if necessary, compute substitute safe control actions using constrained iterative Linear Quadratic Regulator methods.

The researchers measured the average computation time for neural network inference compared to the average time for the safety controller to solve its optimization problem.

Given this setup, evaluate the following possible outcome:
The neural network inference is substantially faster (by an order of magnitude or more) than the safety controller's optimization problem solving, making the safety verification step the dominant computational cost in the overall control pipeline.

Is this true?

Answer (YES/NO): YES